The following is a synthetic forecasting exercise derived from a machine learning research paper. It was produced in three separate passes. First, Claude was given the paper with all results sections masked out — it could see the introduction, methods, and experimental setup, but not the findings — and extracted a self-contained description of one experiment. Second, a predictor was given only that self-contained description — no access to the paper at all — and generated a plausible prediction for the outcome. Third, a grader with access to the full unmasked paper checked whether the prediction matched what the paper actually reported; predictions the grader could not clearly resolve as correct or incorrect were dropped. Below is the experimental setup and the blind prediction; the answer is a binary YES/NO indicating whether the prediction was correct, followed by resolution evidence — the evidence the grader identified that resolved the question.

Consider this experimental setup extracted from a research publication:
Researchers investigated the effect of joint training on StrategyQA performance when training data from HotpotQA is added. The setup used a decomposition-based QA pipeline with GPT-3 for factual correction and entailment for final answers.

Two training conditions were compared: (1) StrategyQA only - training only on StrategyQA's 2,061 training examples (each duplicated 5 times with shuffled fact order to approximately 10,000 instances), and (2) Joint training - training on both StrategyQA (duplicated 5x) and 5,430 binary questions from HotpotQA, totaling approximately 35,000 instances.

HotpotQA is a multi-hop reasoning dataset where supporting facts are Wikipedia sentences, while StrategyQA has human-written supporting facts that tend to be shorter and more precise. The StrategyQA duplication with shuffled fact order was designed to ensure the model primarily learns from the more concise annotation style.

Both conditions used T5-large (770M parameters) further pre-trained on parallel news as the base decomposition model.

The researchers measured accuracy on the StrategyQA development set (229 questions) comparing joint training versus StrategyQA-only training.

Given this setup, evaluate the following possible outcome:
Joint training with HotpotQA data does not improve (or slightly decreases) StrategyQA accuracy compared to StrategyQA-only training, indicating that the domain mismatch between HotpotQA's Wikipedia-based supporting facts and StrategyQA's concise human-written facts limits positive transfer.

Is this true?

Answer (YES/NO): NO